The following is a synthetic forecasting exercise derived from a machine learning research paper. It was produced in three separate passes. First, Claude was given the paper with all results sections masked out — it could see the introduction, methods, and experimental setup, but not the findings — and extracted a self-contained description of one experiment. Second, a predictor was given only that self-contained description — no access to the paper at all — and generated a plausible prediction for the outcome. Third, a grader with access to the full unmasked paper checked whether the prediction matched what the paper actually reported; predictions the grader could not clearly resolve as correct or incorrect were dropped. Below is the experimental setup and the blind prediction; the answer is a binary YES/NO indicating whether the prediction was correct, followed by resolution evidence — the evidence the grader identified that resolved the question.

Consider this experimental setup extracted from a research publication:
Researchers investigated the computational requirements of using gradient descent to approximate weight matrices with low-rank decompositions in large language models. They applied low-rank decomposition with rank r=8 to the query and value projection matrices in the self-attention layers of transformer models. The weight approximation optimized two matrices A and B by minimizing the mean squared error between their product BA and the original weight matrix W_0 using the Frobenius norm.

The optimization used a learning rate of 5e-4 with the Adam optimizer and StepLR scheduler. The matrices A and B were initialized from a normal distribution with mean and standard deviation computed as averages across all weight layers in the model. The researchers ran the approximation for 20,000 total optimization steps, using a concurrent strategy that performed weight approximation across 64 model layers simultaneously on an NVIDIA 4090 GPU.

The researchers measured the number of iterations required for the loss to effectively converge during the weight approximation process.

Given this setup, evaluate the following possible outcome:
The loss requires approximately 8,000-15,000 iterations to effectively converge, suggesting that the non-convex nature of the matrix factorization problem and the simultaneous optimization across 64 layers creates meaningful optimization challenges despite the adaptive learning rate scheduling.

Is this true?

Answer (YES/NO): NO